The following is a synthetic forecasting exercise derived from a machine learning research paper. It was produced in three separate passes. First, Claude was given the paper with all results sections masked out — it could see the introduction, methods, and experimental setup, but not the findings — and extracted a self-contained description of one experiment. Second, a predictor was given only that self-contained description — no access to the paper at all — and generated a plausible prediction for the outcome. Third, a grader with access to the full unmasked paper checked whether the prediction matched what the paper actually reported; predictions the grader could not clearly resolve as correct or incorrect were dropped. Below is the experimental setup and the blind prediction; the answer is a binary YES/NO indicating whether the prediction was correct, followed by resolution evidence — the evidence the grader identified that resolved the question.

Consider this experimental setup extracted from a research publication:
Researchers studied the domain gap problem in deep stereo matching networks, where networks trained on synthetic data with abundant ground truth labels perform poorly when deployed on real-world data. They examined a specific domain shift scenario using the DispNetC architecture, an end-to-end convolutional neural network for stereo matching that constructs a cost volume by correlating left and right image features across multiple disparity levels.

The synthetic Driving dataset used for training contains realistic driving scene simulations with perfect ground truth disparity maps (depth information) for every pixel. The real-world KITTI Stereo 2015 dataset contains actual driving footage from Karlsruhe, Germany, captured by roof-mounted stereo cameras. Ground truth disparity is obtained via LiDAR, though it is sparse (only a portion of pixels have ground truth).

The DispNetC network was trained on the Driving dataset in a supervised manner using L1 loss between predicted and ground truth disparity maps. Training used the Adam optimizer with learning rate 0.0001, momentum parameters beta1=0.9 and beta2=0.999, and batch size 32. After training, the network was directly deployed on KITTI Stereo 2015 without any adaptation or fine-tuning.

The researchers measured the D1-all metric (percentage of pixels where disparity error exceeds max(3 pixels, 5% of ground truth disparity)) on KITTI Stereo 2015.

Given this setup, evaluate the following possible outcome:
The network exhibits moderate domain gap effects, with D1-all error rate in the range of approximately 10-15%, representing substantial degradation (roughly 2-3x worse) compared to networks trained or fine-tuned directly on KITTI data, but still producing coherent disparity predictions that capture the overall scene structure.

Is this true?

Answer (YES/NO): NO